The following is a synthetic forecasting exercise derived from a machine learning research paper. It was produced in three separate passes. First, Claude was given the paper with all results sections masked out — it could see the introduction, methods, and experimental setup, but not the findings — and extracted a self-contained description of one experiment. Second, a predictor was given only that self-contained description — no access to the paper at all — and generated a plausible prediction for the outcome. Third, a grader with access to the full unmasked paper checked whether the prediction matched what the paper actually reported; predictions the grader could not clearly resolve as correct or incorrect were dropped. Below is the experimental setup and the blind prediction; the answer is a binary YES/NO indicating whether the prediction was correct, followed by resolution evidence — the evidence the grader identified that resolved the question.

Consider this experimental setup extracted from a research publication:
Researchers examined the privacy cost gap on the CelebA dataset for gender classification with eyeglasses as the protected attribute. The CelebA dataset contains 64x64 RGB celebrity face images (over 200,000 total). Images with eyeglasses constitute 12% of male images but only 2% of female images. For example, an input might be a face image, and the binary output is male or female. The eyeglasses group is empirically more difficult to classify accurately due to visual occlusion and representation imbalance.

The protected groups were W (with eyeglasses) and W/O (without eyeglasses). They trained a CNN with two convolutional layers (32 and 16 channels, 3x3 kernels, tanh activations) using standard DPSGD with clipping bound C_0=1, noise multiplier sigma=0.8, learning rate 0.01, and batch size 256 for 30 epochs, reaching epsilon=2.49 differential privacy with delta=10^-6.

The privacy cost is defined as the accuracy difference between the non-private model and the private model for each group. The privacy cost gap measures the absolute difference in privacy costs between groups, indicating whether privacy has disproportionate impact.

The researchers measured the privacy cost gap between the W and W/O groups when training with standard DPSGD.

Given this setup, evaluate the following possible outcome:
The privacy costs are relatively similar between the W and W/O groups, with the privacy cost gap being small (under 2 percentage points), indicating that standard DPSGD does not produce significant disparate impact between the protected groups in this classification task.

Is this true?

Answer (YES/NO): NO